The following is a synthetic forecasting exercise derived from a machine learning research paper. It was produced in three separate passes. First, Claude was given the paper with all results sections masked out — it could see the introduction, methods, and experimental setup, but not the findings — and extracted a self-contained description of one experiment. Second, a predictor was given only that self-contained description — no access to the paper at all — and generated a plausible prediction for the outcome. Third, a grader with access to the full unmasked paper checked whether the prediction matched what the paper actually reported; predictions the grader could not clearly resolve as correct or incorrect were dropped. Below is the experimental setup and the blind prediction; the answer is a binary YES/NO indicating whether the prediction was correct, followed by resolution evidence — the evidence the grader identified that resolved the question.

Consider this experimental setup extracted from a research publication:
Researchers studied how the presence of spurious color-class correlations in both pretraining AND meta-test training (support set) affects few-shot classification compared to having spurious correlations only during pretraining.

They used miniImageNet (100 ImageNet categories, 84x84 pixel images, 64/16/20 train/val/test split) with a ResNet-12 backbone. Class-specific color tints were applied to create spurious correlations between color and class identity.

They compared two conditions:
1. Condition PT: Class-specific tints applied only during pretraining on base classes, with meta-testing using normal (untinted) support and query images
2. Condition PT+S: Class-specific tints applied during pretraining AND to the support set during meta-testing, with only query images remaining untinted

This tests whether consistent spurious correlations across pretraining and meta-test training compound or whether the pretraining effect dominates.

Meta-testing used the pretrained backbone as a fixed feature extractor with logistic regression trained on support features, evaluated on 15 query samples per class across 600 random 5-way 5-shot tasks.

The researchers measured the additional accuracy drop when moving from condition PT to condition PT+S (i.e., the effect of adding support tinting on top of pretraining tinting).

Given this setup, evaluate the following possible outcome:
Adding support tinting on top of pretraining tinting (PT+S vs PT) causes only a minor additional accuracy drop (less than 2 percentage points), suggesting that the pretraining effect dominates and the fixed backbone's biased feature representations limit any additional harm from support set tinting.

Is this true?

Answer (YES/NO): NO